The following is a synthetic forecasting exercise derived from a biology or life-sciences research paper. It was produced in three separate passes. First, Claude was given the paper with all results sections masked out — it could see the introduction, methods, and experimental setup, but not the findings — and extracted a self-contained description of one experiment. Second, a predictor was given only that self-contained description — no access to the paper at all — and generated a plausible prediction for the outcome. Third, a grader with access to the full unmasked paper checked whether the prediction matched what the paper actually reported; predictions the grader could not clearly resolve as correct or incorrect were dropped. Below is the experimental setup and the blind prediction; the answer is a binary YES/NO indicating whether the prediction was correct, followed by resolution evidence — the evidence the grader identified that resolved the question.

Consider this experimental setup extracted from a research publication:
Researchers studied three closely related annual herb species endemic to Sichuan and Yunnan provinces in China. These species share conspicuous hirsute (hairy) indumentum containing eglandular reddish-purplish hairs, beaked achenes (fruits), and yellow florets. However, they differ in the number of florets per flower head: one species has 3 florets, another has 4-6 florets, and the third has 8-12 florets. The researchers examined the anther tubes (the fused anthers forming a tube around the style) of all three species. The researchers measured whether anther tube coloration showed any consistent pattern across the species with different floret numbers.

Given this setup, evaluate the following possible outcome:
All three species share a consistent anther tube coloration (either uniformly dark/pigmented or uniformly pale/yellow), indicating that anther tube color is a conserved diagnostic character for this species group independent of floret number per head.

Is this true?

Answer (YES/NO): NO